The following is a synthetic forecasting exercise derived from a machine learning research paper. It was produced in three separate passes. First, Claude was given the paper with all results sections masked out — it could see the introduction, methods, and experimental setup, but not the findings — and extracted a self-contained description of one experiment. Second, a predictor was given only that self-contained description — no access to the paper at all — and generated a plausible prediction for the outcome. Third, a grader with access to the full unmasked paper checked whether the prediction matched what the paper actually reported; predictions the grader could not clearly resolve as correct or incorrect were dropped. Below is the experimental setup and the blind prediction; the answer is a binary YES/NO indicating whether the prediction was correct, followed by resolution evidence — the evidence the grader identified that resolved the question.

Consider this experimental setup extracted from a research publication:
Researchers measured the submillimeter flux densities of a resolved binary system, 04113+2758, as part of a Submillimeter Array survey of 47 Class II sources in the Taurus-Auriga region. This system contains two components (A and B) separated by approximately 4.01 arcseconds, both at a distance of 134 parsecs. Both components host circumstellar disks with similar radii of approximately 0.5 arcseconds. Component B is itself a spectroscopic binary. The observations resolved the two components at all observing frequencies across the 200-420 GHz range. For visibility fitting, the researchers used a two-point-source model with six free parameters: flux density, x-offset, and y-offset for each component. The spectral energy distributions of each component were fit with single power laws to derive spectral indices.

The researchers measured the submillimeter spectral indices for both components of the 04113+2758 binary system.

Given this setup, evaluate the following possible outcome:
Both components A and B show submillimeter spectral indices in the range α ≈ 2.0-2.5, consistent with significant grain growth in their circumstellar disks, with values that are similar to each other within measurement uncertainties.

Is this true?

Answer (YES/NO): NO